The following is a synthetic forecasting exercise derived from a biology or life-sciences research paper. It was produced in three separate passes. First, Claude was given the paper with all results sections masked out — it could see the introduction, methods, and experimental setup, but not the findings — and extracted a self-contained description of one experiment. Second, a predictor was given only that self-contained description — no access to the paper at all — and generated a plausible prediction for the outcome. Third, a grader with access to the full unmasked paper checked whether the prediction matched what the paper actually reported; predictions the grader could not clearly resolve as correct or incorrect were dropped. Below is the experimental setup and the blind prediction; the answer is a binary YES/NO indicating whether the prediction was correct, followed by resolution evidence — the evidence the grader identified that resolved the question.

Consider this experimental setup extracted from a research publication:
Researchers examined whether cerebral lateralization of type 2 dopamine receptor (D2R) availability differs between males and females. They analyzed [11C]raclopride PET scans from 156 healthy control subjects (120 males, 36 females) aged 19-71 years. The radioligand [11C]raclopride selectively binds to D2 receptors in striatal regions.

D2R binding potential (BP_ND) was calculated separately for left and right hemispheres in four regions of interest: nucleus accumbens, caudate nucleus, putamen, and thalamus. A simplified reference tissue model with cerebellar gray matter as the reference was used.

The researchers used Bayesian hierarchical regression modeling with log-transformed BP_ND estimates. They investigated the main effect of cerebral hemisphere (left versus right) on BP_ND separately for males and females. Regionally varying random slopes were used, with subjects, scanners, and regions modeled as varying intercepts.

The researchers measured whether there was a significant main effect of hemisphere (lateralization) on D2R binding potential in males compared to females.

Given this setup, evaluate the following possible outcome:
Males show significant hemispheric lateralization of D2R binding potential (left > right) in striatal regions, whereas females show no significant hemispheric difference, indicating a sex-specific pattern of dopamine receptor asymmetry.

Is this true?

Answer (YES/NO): NO